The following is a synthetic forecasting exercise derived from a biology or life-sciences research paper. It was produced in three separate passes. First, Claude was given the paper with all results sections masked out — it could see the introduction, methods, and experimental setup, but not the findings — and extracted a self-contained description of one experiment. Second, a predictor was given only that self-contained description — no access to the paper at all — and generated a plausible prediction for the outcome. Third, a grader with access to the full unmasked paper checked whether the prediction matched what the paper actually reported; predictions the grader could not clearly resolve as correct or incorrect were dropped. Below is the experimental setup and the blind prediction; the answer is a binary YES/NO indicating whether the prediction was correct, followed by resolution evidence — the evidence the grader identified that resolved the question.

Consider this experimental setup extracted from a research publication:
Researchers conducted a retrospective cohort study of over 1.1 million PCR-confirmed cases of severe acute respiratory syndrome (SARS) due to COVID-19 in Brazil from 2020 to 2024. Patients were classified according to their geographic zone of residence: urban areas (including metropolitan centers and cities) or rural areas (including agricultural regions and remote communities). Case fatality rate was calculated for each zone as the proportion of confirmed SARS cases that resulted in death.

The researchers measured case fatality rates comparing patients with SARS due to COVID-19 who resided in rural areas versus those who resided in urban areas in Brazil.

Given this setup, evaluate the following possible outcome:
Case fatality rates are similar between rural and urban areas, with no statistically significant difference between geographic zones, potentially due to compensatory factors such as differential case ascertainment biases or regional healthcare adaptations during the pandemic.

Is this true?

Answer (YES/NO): YES